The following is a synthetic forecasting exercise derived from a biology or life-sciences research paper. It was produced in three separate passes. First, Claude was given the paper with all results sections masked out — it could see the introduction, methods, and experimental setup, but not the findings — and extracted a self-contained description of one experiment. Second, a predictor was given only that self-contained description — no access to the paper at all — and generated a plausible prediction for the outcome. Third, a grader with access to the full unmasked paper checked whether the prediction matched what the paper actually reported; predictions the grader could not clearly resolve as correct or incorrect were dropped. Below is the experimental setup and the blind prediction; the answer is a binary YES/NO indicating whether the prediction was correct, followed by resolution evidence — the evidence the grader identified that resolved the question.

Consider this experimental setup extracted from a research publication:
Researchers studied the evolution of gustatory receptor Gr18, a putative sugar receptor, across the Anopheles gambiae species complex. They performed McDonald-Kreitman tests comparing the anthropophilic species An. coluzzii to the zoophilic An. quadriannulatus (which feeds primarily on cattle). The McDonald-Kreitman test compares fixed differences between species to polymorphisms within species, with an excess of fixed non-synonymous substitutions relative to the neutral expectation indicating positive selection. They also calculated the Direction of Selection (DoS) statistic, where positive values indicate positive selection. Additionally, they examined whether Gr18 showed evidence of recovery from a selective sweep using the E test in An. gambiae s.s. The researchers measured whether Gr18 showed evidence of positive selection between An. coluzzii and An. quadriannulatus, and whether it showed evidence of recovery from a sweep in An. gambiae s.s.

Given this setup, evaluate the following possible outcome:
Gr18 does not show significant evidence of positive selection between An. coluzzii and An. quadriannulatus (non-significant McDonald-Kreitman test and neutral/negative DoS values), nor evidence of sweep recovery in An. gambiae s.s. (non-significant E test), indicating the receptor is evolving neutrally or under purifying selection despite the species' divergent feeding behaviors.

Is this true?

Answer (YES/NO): NO